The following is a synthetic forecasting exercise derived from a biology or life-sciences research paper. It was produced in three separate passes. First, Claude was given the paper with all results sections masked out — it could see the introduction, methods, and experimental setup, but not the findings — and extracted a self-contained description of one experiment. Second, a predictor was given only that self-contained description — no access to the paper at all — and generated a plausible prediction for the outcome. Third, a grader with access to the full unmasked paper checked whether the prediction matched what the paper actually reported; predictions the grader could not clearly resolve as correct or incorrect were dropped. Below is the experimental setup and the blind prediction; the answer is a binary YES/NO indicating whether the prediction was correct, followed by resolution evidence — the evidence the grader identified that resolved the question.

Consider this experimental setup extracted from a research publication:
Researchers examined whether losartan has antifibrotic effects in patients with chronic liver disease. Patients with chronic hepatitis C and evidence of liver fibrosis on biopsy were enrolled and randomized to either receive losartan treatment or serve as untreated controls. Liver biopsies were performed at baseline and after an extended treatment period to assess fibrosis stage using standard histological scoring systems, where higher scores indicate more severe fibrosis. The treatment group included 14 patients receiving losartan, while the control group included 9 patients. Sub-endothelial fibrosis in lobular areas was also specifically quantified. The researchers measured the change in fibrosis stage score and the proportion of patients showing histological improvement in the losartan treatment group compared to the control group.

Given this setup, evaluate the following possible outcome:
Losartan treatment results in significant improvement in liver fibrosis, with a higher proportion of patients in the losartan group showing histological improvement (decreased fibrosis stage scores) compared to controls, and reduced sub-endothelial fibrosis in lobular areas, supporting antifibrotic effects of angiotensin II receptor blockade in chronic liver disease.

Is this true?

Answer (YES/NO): YES